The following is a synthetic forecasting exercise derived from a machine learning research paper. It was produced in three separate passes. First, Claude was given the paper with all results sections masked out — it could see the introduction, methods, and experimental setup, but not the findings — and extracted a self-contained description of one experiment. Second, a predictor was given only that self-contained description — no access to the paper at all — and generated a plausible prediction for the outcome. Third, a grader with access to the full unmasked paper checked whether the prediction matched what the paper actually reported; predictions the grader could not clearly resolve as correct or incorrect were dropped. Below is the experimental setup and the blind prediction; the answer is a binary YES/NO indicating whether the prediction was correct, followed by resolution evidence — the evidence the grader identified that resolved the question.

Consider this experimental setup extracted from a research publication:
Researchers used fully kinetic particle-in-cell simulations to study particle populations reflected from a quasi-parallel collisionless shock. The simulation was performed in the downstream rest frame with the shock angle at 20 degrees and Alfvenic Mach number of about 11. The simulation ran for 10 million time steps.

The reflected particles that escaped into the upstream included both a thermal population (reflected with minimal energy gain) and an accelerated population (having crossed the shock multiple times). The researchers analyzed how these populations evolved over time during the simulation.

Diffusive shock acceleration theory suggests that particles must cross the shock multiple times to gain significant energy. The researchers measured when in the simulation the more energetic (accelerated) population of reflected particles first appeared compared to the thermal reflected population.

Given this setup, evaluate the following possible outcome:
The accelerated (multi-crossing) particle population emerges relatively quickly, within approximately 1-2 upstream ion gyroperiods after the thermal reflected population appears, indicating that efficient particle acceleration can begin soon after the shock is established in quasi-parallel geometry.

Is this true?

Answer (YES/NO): NO